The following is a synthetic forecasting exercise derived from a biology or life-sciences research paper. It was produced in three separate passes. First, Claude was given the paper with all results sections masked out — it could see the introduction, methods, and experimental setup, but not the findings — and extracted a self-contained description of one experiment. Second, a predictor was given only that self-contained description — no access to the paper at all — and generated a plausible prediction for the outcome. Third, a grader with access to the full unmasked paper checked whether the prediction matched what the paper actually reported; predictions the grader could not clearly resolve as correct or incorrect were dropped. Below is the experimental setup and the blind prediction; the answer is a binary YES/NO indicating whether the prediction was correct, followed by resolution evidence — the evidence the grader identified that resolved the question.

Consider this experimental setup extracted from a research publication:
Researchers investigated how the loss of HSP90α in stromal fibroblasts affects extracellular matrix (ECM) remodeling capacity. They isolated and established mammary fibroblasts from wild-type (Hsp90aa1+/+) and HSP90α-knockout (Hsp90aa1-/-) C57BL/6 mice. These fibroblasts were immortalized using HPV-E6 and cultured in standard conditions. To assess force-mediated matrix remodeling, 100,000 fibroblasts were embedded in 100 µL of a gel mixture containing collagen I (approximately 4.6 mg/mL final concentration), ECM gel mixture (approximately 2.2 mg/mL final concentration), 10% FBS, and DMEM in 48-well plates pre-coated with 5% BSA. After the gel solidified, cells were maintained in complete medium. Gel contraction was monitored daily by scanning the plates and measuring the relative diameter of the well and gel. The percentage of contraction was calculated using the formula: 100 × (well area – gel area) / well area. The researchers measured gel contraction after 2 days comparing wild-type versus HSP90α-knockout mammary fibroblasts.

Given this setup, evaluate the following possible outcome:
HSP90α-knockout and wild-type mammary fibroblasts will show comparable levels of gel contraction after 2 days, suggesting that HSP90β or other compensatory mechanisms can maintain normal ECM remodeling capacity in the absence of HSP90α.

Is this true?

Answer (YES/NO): NO